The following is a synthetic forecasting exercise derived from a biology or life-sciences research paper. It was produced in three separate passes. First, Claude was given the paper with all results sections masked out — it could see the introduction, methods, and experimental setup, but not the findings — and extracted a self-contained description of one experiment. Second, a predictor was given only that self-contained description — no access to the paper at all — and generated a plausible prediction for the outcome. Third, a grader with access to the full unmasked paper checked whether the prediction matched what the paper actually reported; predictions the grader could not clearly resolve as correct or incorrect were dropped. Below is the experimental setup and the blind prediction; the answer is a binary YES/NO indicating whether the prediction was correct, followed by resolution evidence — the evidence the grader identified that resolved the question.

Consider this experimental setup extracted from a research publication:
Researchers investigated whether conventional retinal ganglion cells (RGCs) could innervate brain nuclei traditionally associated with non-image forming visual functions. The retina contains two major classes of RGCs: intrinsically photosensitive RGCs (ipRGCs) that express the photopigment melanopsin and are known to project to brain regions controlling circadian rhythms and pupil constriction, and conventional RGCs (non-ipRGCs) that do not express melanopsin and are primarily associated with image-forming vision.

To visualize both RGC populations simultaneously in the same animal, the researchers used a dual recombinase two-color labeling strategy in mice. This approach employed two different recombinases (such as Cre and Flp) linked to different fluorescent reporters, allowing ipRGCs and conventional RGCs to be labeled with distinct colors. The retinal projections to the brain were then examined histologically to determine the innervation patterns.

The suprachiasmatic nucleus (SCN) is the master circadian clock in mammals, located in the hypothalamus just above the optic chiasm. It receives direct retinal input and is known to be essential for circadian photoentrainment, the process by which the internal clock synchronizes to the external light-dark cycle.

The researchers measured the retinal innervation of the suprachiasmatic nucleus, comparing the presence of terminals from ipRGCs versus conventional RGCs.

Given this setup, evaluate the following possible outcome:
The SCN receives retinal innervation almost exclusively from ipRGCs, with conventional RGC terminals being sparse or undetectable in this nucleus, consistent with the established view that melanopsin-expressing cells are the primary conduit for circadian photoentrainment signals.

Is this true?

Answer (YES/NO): YES